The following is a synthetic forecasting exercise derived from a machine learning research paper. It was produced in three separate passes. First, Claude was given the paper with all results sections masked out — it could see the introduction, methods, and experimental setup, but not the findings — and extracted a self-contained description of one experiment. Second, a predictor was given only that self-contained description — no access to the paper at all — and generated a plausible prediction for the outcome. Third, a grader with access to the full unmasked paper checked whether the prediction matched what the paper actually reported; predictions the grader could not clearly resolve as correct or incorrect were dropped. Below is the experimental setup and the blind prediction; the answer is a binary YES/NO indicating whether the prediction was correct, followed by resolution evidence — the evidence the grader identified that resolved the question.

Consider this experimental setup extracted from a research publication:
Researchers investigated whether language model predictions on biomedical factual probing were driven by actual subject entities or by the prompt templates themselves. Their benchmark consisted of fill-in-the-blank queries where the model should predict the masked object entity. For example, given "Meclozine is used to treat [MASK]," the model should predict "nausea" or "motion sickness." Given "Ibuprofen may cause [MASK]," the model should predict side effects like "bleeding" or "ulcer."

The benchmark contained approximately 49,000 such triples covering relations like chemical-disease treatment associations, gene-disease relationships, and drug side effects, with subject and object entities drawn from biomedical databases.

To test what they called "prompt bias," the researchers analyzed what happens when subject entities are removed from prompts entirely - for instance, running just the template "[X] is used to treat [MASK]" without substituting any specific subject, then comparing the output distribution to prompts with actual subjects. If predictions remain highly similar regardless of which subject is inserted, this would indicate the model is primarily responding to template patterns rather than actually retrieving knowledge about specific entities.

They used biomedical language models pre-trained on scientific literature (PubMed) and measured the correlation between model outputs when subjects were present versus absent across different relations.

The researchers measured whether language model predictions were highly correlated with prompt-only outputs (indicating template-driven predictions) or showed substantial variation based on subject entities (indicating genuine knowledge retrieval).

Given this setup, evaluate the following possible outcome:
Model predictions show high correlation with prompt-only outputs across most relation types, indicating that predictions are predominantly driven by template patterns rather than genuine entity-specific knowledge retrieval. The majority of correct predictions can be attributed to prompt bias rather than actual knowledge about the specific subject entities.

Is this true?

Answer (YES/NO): YES